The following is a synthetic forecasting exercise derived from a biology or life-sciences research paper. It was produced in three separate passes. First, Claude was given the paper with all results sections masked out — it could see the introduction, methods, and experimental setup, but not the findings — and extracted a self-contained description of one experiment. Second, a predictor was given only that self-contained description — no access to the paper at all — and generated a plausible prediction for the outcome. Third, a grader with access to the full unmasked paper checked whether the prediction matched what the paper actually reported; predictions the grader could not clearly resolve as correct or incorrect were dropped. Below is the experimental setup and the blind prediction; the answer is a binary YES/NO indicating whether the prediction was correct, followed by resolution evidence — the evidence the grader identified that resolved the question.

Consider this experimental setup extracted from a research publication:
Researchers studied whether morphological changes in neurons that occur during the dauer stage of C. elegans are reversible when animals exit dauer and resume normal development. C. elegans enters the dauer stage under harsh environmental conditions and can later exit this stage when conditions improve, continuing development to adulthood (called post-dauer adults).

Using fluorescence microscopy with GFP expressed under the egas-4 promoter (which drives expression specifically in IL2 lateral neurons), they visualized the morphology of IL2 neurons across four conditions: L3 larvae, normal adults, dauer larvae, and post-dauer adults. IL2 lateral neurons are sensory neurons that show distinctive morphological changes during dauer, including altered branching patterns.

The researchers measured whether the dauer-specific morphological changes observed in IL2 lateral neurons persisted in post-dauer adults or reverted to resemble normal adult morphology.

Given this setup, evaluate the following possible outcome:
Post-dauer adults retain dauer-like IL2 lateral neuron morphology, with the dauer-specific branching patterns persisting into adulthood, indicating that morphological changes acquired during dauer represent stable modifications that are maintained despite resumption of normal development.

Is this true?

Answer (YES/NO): NO